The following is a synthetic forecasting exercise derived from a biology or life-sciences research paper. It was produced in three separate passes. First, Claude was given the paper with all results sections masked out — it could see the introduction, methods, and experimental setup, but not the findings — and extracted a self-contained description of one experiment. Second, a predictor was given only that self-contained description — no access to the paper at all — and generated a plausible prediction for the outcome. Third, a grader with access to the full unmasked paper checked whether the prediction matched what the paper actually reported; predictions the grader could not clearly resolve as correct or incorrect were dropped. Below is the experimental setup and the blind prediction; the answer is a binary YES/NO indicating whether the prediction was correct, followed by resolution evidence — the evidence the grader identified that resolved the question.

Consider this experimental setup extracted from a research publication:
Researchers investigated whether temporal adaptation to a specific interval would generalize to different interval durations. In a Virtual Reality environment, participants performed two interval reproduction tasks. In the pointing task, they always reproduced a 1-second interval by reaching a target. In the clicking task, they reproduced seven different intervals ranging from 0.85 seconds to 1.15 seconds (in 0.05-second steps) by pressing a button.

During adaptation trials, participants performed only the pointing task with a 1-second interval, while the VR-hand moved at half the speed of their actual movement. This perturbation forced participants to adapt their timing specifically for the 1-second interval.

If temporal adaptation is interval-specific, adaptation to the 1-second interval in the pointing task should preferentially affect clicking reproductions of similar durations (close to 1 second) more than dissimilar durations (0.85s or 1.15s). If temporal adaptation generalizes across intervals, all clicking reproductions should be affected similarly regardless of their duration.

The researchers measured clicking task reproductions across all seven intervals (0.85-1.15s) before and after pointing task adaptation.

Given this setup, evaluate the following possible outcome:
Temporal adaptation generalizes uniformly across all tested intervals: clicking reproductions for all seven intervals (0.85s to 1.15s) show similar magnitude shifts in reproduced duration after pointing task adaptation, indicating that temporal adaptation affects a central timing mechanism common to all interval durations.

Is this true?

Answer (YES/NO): YES